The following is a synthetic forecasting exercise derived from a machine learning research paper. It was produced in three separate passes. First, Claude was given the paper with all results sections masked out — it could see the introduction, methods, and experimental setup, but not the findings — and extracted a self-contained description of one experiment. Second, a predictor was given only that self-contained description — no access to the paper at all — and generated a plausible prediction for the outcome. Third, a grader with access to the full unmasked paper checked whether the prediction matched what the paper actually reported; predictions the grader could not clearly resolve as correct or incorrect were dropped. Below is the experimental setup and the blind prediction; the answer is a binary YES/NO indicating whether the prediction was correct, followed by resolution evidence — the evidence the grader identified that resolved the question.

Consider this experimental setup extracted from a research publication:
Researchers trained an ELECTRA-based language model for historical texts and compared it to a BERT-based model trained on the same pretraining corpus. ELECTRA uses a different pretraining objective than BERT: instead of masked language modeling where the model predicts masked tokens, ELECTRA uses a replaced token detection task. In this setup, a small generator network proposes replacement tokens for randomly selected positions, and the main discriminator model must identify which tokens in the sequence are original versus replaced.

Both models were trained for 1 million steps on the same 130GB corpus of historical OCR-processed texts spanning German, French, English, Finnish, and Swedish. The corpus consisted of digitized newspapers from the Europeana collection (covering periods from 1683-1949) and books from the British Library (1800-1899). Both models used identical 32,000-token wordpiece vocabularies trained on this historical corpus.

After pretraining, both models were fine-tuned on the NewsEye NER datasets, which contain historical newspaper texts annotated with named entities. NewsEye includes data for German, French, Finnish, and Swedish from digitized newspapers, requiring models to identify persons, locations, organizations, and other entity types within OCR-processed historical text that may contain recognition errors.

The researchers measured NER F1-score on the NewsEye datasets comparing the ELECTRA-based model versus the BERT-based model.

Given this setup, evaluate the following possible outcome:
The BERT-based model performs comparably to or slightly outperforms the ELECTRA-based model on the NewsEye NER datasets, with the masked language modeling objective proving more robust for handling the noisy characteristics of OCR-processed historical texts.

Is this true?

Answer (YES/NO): YES